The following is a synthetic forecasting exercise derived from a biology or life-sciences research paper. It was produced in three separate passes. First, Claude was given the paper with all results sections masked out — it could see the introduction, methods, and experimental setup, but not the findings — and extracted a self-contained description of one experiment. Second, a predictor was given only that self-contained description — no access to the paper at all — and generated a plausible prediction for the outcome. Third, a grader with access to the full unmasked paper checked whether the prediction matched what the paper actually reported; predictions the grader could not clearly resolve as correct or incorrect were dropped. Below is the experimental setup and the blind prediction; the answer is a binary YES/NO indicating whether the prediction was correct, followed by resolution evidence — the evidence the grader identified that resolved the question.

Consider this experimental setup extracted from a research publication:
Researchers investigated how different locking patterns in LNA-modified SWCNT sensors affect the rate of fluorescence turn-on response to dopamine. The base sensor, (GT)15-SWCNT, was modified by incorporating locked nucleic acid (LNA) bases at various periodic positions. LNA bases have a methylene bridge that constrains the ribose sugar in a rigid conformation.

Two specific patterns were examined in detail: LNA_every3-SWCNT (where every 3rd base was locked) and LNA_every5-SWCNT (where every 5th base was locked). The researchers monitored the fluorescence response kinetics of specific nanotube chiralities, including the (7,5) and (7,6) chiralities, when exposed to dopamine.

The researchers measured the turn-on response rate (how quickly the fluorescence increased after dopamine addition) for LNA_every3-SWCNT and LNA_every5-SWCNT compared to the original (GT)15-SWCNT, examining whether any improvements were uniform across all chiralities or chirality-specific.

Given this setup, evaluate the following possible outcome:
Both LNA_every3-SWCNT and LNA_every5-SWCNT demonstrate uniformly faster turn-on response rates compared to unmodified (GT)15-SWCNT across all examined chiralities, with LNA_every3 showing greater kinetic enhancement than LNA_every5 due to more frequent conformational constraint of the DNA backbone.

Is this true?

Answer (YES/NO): NO